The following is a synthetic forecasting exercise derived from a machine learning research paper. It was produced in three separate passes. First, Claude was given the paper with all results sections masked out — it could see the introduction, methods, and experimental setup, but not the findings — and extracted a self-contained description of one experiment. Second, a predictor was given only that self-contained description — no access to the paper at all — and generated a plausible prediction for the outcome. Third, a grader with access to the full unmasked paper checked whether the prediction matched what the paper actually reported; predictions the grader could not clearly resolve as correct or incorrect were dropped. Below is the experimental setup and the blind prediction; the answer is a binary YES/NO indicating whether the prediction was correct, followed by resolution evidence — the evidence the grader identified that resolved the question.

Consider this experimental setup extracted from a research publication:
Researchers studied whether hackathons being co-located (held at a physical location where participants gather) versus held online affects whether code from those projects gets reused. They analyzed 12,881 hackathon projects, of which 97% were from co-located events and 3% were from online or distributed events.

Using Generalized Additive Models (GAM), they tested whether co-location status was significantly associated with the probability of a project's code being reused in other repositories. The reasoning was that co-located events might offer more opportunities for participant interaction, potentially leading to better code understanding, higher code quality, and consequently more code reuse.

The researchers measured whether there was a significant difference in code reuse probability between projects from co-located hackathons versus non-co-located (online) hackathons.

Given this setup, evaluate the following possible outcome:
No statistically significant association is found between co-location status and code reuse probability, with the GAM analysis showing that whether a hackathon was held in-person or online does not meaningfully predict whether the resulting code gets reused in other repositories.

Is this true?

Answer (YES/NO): NO